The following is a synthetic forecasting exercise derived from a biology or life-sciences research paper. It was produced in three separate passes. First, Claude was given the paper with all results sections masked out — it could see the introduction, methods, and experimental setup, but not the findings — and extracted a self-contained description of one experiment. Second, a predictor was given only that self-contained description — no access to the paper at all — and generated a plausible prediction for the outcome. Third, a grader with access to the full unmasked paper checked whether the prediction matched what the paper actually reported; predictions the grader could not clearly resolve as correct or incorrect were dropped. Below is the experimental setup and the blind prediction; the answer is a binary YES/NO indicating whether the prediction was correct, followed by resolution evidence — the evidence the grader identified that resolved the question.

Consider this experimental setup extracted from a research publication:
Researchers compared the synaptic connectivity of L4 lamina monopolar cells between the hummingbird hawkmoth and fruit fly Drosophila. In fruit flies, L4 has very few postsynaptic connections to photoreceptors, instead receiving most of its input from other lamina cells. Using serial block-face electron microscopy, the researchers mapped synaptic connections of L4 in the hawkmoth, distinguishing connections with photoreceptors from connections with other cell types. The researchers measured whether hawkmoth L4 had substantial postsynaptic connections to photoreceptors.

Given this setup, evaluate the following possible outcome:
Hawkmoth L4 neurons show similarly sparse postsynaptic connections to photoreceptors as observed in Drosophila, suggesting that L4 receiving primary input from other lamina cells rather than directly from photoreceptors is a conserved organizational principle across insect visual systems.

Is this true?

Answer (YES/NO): YES